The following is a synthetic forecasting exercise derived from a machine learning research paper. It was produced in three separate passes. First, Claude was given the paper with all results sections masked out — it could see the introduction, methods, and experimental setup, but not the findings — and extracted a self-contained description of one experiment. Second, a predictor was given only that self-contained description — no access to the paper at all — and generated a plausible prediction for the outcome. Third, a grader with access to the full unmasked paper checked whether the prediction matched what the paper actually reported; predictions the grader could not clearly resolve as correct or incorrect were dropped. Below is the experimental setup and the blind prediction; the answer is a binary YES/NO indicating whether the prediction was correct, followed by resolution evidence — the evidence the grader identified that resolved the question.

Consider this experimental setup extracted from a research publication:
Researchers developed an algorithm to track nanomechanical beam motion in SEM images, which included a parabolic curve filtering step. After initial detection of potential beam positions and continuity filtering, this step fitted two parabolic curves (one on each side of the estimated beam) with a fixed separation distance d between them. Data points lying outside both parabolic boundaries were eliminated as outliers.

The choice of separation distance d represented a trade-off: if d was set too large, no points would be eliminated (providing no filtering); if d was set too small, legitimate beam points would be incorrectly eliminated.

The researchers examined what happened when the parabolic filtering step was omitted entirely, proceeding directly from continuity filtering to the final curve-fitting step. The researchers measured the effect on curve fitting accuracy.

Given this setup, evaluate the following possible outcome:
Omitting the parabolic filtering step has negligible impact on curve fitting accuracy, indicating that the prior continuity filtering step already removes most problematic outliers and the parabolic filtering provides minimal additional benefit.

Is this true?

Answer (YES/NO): NO